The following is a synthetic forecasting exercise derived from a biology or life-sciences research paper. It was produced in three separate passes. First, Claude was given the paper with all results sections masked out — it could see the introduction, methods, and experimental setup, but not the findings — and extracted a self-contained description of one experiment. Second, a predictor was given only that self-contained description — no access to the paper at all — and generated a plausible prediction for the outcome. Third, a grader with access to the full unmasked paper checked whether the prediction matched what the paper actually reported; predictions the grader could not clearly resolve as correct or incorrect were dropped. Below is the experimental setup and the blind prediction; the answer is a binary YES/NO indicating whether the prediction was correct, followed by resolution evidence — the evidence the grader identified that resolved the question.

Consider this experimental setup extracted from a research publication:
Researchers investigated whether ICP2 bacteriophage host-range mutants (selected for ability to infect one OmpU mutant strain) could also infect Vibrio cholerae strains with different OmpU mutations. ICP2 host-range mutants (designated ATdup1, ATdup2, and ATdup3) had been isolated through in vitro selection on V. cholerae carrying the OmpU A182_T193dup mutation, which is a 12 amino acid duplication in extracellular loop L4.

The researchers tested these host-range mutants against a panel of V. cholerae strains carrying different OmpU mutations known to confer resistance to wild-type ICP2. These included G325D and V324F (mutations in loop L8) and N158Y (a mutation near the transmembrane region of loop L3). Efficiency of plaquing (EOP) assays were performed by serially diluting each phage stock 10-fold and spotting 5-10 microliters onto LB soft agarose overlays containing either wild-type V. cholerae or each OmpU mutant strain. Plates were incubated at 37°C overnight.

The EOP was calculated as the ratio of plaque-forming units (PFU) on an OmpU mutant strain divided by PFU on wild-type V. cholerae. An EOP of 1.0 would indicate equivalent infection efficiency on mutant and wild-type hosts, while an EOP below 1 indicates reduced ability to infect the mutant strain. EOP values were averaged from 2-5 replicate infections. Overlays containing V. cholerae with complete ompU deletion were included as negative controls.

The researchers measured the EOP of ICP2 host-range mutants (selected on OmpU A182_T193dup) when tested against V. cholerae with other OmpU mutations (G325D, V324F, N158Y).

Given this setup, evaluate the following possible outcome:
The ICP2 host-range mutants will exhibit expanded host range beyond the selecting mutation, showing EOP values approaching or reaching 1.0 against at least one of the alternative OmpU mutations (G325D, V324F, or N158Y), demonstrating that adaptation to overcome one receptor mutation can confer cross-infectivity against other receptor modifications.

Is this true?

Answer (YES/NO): NO